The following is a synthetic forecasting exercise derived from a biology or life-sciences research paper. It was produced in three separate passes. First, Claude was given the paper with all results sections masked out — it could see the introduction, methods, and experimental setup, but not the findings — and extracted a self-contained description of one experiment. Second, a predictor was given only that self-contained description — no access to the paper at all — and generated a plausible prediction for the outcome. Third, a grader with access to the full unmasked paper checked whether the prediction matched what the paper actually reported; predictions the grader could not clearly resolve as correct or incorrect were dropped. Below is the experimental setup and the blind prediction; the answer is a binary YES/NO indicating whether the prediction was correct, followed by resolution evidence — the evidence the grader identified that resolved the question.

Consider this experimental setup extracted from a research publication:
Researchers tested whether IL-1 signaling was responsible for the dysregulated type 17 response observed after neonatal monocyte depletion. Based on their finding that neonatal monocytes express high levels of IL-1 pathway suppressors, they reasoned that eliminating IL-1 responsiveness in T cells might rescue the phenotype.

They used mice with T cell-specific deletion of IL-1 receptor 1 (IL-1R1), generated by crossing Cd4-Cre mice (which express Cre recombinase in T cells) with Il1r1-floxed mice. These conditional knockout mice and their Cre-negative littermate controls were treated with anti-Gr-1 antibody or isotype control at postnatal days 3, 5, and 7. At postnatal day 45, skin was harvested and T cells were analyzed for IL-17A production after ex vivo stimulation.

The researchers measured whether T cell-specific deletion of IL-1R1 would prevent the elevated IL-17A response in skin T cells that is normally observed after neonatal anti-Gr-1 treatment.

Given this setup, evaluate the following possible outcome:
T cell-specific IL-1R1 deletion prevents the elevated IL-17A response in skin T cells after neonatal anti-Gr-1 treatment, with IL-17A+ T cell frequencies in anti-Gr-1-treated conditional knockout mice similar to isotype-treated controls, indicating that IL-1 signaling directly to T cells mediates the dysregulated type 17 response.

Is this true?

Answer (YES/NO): NO